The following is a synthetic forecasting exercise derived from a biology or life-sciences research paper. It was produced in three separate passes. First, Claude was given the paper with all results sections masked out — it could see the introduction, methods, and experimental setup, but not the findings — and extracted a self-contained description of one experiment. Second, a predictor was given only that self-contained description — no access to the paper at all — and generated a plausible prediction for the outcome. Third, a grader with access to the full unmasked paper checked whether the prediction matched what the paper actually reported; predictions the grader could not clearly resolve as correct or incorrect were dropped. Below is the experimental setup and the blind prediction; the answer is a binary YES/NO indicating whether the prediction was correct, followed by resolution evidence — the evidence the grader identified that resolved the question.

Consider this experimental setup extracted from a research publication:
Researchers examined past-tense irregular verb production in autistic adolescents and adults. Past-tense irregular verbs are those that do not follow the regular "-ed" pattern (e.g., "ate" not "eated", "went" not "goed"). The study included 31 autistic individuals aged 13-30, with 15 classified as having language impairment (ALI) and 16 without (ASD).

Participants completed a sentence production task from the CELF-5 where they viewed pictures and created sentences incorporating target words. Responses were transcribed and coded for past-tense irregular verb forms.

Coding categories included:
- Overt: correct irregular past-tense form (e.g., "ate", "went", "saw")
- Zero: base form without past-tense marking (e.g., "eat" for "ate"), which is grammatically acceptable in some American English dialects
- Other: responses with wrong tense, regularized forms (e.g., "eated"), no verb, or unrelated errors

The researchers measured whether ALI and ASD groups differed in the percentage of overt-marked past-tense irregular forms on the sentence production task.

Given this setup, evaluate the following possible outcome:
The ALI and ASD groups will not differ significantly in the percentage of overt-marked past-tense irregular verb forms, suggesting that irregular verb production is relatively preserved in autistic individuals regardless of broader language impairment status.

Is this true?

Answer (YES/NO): YES